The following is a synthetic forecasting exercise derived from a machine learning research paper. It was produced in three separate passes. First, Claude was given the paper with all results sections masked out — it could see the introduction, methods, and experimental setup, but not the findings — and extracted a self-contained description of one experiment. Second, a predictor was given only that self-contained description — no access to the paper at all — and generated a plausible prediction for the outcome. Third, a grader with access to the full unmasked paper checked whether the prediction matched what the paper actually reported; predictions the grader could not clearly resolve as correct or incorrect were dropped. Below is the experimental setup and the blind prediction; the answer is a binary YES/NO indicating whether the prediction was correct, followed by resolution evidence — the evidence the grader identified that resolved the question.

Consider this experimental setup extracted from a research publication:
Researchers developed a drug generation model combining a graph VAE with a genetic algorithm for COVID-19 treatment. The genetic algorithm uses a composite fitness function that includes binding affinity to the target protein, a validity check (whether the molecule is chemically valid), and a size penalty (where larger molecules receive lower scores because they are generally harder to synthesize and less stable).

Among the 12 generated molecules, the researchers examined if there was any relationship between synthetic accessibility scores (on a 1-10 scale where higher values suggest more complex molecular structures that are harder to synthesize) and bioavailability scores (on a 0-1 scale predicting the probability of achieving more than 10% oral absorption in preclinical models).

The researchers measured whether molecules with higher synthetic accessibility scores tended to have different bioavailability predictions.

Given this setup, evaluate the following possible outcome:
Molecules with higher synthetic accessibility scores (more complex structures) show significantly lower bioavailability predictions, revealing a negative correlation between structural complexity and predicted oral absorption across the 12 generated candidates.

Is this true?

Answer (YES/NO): NO